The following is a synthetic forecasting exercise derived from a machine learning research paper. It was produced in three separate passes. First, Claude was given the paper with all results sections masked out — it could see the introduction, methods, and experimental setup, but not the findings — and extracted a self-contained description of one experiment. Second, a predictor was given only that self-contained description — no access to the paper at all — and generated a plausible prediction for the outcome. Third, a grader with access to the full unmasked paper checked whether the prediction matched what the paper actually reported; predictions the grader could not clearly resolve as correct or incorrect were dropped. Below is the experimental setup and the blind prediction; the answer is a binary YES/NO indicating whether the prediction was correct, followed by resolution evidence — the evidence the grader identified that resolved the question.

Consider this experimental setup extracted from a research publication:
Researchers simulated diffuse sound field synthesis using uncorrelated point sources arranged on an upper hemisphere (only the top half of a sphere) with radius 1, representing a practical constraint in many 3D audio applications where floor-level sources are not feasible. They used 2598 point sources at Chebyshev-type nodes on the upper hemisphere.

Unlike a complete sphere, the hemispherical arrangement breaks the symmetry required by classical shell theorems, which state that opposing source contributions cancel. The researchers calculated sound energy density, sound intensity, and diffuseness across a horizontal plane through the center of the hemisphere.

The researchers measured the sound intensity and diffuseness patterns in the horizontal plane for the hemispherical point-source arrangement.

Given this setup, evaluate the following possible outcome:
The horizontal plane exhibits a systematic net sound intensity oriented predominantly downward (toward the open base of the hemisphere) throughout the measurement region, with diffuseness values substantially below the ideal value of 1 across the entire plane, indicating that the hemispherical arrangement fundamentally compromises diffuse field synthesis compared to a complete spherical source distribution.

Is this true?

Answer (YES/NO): YES